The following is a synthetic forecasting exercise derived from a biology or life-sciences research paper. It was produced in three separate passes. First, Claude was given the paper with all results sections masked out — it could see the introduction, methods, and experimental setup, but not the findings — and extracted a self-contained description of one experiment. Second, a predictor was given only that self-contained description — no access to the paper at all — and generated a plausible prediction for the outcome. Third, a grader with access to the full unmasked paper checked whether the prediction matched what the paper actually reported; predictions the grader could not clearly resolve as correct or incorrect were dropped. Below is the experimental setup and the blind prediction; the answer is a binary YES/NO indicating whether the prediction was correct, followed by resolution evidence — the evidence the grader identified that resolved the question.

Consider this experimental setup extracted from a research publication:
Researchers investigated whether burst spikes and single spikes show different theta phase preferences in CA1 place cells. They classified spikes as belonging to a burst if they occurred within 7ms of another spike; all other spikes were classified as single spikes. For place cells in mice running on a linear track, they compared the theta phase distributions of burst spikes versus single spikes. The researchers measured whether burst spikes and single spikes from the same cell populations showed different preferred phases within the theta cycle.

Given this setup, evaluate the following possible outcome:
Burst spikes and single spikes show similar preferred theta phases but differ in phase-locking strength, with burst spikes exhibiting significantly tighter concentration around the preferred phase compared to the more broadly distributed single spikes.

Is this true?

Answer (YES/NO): NO